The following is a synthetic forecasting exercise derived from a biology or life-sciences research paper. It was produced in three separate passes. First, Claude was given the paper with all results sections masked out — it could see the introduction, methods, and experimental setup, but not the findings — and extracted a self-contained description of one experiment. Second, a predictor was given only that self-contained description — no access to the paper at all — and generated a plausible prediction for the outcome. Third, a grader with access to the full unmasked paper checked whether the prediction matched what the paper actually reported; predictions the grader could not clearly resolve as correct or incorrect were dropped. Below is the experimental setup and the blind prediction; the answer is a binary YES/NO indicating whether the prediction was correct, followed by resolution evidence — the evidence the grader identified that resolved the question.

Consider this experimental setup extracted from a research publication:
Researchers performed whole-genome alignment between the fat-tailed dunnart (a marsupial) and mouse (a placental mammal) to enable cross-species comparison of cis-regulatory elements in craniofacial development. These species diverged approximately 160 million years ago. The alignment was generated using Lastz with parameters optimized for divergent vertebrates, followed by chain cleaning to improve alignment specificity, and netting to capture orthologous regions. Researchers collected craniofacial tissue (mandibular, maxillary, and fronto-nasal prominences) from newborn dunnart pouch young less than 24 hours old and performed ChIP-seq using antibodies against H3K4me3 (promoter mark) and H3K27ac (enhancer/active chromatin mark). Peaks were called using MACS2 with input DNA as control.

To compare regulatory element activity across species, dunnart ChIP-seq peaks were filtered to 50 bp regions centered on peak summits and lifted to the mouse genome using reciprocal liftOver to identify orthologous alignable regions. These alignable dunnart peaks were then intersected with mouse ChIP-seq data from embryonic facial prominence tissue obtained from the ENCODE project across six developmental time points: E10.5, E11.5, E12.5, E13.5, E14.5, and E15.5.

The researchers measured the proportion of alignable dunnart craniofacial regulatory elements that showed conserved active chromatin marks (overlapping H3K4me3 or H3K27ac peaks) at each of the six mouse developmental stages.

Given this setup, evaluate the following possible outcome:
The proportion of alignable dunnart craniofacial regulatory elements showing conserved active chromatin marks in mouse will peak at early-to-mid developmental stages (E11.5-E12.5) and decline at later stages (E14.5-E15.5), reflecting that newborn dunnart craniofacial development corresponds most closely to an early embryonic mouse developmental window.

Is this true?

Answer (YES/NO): NO